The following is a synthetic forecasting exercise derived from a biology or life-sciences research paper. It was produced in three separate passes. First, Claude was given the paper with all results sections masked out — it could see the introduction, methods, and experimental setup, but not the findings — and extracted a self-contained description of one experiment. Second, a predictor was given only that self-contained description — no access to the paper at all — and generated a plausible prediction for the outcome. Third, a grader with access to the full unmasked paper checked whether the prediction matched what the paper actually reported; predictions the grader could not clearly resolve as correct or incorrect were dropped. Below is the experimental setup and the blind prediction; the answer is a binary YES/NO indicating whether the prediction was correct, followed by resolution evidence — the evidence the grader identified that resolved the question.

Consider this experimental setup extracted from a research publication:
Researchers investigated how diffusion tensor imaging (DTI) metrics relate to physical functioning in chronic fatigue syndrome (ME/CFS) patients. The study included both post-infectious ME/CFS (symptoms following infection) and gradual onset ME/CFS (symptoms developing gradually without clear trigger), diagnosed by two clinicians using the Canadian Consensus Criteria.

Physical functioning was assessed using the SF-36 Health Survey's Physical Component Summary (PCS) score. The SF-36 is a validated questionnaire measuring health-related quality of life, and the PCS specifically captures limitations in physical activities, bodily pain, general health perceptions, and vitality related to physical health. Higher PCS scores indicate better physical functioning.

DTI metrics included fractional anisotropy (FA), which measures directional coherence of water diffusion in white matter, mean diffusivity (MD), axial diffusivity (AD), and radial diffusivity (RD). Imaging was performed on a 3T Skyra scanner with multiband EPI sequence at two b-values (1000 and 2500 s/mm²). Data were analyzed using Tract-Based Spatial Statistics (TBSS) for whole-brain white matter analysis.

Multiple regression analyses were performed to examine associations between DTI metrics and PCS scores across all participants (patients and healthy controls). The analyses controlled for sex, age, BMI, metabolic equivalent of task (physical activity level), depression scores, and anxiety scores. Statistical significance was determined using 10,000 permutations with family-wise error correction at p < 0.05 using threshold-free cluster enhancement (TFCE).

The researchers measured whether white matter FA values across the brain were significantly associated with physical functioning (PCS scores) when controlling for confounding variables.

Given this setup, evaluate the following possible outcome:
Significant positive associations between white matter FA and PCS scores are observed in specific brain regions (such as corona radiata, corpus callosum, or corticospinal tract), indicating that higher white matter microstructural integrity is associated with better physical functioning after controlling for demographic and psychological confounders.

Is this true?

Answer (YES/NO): NO